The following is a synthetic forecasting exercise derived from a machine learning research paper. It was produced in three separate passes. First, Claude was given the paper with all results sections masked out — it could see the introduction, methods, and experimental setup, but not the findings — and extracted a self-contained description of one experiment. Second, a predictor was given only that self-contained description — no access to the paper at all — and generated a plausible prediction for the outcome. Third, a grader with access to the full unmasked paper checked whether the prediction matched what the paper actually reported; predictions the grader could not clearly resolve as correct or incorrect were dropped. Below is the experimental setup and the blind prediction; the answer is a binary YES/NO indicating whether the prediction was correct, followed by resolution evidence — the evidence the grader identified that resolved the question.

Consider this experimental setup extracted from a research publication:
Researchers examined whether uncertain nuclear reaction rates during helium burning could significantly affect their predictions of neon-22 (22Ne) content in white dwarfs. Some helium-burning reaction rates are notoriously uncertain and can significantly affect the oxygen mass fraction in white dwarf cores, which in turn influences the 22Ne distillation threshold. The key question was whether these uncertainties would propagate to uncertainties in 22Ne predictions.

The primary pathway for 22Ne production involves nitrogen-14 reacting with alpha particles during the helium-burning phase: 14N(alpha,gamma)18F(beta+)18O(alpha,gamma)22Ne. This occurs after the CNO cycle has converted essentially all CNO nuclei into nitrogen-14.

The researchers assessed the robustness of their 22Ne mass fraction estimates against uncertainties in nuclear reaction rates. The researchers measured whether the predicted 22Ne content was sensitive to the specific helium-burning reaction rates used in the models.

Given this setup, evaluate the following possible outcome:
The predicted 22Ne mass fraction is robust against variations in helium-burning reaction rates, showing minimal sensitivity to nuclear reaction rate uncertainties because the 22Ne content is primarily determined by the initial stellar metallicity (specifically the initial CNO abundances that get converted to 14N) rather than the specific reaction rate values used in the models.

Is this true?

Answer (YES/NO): YES